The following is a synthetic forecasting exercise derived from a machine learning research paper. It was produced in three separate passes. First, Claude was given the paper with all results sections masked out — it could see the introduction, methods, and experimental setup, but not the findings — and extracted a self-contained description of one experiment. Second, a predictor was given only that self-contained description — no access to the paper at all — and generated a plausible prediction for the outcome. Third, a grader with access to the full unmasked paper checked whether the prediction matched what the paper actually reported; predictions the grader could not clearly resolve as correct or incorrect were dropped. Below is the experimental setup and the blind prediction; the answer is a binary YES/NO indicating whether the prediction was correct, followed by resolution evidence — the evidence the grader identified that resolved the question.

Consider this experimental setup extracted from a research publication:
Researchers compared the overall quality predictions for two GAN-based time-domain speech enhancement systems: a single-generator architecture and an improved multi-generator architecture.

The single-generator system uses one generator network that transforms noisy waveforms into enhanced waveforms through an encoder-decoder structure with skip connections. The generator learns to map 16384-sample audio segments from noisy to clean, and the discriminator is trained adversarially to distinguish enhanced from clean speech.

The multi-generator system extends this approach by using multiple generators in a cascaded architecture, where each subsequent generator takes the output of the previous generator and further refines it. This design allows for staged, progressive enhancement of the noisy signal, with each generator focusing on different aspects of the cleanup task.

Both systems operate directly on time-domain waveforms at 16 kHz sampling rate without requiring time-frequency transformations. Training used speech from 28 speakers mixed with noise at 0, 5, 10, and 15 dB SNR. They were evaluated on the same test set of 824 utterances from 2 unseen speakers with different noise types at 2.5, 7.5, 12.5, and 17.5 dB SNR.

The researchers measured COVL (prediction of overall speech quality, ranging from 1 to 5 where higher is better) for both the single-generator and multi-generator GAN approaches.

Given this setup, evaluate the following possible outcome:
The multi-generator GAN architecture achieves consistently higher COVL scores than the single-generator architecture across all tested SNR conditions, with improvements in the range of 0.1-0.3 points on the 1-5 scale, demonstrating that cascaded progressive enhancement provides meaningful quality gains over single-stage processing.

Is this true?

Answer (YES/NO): NO